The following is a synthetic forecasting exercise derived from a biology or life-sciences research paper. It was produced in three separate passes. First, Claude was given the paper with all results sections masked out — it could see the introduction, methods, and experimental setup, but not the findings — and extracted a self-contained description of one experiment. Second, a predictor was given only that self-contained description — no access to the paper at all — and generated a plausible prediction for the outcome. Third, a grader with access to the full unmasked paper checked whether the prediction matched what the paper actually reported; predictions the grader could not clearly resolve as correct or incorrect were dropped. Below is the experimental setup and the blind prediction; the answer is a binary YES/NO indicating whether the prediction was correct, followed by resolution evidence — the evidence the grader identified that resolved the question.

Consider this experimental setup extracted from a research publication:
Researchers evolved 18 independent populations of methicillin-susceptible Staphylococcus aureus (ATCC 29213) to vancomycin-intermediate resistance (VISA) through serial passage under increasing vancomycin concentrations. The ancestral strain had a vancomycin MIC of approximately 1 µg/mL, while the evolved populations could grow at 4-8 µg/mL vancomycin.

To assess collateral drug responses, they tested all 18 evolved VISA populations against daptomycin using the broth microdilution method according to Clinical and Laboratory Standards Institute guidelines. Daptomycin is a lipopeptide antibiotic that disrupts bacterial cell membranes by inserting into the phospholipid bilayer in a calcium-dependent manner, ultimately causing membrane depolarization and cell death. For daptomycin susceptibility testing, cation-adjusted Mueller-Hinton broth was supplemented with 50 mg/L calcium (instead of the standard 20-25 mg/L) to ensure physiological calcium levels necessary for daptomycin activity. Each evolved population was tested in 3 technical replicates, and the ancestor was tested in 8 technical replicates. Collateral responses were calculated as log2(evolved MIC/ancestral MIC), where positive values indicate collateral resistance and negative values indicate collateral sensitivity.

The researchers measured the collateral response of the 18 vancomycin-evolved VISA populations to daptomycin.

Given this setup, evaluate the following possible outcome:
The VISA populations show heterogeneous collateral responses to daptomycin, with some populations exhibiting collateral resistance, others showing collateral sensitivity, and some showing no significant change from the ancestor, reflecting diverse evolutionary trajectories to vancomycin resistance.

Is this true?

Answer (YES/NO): NO